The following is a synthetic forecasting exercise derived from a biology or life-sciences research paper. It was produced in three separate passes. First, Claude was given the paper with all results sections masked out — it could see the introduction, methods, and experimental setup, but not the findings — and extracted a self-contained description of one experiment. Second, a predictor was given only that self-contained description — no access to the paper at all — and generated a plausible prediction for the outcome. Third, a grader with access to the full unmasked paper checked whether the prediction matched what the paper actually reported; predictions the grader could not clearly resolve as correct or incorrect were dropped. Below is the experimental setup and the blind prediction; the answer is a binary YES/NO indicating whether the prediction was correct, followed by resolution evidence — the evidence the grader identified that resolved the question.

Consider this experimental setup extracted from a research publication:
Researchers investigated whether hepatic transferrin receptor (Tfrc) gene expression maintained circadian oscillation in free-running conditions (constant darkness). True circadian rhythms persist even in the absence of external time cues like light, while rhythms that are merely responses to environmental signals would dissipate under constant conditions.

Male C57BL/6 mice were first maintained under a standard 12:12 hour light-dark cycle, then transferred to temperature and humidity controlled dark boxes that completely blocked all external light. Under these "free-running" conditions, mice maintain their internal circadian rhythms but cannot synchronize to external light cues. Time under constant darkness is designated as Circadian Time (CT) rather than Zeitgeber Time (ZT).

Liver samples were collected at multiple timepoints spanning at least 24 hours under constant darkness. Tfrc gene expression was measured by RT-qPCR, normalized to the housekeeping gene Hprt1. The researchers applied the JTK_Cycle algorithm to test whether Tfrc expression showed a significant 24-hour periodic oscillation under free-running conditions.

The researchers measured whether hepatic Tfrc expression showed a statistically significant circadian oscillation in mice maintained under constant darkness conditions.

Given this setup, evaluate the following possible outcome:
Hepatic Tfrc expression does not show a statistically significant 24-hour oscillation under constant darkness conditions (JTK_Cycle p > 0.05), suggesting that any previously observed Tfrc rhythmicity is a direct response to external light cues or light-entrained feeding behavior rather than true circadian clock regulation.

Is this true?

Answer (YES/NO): NO